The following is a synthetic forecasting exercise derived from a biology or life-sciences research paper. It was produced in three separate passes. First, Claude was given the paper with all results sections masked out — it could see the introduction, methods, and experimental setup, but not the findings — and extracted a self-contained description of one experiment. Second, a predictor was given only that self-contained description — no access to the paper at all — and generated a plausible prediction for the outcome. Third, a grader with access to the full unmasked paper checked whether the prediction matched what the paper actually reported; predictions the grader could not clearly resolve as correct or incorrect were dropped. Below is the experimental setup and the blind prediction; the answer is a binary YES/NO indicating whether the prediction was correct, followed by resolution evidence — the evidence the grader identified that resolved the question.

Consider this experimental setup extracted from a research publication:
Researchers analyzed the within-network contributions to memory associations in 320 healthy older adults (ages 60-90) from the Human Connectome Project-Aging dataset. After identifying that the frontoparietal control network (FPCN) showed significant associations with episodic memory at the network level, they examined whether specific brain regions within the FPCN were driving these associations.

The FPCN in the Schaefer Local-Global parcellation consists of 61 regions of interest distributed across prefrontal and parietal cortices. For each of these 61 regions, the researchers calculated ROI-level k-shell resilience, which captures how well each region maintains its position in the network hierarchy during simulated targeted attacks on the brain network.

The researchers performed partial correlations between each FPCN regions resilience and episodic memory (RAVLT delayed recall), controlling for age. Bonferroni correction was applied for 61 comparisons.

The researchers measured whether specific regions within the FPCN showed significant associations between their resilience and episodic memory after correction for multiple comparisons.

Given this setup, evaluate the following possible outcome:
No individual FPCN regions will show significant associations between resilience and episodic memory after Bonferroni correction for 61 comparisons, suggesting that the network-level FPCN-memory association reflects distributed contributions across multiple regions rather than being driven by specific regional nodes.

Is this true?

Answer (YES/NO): NO